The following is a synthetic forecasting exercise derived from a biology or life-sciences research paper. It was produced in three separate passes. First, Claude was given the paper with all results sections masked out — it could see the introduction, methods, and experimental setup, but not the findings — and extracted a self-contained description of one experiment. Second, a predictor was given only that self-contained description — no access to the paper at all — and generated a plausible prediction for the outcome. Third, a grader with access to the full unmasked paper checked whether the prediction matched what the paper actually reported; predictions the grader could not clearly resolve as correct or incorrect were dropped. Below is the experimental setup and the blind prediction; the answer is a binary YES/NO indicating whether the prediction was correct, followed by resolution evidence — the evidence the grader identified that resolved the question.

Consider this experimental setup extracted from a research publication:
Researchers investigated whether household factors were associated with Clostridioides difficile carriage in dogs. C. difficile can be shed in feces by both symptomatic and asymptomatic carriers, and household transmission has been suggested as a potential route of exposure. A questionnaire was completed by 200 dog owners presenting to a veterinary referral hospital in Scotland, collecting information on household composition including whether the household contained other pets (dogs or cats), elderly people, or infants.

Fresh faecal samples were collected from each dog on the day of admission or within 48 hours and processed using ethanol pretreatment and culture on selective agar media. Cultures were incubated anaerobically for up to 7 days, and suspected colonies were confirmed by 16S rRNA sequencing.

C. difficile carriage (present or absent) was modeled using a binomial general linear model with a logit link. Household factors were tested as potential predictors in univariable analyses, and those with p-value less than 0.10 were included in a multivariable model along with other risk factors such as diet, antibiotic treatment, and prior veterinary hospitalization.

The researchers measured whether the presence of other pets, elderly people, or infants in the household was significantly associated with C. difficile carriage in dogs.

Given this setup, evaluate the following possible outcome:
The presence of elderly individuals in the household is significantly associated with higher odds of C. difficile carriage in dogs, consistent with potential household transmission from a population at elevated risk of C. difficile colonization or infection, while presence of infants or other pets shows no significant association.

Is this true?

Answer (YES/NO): NO